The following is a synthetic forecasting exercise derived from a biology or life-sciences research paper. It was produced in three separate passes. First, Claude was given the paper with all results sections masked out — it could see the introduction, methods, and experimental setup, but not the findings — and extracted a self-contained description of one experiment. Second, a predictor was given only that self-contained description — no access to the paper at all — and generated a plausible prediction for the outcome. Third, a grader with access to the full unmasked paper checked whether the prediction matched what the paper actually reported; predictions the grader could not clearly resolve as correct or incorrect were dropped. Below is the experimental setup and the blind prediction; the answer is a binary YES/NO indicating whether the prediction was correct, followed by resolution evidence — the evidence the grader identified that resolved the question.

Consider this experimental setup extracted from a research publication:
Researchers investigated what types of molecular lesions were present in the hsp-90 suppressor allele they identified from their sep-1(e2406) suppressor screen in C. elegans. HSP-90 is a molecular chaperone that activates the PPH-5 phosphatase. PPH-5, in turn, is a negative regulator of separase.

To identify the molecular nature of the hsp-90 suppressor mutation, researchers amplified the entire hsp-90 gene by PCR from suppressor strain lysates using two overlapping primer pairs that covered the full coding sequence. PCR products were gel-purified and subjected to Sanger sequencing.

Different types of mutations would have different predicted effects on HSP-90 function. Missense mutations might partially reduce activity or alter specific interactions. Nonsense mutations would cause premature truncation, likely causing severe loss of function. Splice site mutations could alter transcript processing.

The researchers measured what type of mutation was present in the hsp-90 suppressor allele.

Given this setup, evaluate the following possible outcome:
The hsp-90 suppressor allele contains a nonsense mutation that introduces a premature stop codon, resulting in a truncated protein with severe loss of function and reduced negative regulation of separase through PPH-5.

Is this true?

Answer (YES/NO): NO